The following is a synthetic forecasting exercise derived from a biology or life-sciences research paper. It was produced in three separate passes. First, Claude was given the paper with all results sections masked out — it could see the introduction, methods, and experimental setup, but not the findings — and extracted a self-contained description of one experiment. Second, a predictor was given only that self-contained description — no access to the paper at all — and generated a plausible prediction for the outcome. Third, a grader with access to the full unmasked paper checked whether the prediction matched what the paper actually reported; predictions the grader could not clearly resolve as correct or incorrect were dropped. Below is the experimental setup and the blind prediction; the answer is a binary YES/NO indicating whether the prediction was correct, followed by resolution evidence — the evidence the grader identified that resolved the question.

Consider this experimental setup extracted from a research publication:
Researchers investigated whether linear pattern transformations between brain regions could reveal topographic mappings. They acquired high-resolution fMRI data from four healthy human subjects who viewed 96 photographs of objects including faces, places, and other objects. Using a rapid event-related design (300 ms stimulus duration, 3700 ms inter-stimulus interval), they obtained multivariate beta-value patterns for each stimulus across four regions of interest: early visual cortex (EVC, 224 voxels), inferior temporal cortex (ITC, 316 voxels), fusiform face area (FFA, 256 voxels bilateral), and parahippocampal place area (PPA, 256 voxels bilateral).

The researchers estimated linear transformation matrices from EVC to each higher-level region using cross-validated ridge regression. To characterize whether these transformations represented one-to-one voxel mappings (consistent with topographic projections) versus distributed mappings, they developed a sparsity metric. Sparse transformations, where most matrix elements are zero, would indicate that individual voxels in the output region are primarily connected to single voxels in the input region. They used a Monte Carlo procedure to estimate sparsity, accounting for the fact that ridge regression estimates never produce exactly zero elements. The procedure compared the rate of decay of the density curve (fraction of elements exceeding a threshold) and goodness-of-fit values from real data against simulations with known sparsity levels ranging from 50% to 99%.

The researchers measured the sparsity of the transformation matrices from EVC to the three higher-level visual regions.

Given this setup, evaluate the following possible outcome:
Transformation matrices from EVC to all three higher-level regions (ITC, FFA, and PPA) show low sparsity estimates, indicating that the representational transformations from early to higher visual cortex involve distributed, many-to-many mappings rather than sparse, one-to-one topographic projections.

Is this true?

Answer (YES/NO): NO